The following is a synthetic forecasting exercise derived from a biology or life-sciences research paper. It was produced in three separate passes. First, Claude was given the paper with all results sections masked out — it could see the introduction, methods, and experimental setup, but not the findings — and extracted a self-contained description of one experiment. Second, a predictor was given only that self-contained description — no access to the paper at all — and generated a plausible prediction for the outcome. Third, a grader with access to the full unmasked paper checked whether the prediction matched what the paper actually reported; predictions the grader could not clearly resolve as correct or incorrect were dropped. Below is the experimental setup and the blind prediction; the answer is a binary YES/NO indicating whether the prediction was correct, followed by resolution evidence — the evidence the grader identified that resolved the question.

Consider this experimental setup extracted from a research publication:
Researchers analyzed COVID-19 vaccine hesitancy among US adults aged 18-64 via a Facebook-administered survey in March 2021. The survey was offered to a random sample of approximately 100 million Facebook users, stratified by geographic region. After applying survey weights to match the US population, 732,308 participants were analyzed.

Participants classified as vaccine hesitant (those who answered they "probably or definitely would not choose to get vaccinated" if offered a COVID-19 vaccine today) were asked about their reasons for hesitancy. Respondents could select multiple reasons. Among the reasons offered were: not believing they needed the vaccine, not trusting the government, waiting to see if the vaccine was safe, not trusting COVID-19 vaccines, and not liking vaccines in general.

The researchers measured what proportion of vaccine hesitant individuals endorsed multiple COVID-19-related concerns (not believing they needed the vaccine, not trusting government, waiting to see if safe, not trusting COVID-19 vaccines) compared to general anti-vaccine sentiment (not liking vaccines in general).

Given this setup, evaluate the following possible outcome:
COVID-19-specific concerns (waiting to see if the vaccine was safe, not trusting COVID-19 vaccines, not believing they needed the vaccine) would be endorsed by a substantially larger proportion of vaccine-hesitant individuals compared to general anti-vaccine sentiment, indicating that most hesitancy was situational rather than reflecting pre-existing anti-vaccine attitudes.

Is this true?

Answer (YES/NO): YES